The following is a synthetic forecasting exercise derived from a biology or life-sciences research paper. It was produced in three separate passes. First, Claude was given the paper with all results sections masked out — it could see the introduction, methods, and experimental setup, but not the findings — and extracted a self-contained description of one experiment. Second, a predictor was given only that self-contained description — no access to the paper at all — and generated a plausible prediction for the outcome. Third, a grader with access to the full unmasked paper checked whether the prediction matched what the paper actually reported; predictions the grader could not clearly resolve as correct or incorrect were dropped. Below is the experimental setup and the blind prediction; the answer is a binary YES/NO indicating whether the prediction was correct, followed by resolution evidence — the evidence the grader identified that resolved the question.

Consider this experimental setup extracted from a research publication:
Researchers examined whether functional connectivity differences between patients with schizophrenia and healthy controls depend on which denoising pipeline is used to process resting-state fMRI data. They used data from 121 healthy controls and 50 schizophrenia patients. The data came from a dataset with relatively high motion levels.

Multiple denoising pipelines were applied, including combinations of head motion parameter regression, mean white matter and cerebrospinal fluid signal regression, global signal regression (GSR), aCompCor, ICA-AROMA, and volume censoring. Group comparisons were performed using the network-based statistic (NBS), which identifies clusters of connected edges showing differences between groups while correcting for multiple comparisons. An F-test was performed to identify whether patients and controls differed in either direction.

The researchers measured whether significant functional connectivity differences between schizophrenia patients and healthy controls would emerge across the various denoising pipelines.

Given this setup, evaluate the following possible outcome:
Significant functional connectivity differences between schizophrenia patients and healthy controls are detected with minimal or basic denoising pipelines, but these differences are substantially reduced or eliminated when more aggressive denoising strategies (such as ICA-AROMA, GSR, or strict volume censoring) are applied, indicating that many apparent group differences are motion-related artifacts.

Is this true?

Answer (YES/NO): NO